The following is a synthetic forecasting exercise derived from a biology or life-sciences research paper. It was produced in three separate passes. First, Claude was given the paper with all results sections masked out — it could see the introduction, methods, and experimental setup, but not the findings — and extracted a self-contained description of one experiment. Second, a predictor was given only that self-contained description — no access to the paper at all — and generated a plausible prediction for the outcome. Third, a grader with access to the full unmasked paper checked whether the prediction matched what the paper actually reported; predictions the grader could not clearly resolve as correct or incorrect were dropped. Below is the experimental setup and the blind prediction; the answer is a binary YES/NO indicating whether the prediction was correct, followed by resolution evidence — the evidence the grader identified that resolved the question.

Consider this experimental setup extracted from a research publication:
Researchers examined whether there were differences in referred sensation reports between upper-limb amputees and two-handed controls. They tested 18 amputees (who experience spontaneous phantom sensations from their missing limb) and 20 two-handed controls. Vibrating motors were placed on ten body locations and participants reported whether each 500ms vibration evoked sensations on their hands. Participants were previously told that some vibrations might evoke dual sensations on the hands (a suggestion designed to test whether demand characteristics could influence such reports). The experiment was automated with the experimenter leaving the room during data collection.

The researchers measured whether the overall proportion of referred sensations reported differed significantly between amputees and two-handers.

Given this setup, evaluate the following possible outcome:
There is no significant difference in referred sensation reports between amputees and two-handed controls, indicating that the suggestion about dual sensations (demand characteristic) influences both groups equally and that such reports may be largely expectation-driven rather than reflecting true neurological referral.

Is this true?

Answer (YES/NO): YES